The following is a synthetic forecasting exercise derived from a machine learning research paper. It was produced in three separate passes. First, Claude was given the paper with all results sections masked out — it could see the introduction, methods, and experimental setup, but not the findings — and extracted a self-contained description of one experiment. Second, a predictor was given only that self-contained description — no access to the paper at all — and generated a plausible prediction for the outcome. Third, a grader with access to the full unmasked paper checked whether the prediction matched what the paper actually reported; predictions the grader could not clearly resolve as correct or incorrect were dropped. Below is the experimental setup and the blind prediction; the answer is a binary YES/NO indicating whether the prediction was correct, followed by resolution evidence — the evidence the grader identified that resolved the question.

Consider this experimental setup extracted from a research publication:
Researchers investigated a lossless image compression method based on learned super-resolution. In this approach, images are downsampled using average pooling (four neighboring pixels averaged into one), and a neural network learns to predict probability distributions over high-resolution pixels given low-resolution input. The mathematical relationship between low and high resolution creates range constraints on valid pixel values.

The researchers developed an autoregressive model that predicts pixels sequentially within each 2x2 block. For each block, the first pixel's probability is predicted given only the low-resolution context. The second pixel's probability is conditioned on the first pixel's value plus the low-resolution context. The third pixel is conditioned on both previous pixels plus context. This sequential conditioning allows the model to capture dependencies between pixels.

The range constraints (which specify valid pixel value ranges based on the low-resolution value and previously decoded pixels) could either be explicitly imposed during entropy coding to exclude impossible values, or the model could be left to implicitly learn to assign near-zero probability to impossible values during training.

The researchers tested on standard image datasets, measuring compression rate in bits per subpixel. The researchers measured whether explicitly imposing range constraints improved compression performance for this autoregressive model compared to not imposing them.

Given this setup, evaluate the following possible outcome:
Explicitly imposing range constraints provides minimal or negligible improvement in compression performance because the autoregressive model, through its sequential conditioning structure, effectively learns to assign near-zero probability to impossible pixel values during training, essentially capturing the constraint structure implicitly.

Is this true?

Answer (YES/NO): YES